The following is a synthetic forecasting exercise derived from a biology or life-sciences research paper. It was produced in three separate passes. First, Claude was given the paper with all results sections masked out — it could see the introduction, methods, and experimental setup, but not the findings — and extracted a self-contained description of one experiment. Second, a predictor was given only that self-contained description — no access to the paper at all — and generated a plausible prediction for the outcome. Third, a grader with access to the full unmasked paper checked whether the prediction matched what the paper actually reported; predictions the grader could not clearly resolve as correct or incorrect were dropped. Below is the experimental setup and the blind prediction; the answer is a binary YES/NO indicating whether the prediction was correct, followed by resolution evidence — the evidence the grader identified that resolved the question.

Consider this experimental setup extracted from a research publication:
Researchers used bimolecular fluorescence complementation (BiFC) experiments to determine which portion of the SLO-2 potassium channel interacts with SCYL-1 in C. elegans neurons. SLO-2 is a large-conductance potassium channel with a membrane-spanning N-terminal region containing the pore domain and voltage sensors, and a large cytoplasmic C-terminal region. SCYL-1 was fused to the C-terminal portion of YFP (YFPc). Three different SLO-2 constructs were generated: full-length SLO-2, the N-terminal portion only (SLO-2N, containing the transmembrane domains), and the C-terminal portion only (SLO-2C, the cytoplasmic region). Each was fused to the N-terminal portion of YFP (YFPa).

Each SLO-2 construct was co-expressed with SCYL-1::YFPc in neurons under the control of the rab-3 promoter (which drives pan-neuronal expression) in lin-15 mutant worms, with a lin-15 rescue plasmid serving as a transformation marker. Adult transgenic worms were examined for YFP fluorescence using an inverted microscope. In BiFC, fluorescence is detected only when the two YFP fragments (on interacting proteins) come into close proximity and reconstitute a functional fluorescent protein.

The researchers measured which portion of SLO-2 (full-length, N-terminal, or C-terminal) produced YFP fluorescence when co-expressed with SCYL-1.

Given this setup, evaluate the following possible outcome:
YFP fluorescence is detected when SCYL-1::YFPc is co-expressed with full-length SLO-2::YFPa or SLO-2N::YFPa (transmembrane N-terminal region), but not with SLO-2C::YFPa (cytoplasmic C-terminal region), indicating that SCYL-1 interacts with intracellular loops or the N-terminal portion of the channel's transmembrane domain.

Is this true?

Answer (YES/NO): NO